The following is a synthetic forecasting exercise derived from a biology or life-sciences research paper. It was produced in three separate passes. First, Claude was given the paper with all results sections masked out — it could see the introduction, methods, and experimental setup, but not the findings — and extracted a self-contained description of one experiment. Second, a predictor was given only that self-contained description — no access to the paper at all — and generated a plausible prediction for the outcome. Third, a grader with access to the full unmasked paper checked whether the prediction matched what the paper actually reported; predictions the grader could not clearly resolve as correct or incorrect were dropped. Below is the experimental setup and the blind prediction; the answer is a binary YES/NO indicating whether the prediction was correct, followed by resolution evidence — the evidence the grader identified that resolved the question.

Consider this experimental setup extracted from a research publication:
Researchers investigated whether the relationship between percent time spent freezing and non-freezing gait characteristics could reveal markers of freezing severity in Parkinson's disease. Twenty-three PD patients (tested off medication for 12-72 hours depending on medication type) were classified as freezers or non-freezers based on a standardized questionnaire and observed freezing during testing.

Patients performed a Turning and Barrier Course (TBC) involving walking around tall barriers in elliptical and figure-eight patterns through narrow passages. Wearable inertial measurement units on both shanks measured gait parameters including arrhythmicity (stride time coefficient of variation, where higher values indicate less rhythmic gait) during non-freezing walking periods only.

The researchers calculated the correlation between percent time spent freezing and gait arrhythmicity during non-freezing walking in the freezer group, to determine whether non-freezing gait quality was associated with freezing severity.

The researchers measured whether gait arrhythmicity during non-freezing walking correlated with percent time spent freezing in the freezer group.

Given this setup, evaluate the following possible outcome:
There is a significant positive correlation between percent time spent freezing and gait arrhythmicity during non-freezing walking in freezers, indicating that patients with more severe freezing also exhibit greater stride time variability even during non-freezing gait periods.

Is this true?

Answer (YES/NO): YES